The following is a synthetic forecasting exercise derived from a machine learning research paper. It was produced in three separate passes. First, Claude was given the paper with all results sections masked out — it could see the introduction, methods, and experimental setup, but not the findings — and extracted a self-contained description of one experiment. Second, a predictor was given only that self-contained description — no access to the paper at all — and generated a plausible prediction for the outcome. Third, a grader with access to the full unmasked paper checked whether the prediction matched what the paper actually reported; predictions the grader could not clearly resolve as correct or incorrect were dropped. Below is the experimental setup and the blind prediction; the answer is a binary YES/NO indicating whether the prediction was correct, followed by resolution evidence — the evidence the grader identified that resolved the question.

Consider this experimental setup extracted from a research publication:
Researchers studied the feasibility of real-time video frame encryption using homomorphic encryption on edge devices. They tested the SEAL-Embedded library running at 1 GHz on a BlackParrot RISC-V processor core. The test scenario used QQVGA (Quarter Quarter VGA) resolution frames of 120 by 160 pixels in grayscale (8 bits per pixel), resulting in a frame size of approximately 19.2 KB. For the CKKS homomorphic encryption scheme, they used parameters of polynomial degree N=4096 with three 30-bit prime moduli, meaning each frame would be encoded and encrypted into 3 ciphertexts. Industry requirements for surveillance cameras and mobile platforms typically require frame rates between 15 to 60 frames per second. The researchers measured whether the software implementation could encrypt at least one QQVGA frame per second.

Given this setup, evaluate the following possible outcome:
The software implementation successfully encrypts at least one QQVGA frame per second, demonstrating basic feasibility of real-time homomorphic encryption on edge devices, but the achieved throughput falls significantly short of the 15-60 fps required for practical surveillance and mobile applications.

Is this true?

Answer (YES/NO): NO